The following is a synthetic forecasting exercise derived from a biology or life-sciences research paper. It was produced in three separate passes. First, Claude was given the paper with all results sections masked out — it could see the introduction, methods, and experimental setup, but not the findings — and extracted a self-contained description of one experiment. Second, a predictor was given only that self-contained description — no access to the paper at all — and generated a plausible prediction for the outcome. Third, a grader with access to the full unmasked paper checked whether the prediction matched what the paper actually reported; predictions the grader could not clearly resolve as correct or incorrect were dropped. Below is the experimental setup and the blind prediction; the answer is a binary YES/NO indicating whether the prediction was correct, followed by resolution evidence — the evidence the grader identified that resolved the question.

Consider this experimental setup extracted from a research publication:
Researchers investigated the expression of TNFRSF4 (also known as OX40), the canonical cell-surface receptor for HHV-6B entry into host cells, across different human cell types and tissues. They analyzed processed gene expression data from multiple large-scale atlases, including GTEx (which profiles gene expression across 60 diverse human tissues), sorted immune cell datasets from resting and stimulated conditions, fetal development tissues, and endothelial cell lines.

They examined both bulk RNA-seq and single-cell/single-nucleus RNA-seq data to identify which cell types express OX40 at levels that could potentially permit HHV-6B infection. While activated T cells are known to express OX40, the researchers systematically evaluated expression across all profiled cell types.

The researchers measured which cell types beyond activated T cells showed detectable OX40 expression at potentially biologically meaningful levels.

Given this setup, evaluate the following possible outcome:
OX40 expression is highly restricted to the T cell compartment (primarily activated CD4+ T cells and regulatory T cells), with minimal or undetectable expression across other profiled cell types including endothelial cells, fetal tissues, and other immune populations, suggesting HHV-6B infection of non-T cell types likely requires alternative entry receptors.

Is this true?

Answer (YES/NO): NO